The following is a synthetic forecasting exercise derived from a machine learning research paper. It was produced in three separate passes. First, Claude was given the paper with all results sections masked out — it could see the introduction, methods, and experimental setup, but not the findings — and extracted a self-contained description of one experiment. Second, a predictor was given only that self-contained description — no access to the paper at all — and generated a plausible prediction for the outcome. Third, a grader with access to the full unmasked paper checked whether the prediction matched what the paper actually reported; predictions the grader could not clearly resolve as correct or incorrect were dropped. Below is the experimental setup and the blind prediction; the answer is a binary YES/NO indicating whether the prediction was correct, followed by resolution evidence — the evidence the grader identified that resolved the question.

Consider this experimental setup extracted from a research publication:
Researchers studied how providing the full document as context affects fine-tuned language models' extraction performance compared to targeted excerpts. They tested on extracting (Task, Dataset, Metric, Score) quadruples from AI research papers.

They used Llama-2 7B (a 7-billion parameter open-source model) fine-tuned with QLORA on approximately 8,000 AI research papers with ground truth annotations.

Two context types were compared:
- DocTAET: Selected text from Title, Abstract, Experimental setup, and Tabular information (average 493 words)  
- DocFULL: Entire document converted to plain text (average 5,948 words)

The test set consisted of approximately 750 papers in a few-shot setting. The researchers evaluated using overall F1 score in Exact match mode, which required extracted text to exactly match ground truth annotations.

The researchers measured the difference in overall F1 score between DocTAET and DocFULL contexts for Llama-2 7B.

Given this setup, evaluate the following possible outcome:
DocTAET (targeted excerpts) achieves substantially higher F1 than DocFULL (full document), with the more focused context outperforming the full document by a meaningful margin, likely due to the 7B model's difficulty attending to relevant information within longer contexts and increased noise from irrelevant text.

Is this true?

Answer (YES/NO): YES